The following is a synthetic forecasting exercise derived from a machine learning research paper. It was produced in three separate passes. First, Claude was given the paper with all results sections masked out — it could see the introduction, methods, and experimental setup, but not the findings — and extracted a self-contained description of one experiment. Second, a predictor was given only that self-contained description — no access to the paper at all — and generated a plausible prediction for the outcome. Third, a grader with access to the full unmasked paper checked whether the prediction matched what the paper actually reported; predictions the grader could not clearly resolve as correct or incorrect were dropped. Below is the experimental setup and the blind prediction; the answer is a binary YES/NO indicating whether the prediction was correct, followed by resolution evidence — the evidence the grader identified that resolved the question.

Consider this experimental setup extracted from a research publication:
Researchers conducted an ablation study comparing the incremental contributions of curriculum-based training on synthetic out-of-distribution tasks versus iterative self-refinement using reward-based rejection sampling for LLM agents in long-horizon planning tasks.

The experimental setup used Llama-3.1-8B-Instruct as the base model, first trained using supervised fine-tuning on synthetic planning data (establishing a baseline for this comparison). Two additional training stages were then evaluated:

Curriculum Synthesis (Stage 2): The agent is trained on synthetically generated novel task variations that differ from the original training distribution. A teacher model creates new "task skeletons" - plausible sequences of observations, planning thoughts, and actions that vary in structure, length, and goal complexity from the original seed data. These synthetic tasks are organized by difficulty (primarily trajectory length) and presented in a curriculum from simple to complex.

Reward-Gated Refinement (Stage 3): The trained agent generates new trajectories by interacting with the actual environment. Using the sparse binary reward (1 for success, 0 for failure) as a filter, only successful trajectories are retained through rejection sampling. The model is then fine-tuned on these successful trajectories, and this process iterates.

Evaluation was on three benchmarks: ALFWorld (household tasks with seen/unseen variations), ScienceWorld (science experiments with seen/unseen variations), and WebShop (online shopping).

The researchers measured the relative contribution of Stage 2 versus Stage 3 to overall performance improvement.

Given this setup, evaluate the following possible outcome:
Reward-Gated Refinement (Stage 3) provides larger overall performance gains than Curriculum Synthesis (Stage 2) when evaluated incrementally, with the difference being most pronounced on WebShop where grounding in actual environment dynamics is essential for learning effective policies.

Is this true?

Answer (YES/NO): NO